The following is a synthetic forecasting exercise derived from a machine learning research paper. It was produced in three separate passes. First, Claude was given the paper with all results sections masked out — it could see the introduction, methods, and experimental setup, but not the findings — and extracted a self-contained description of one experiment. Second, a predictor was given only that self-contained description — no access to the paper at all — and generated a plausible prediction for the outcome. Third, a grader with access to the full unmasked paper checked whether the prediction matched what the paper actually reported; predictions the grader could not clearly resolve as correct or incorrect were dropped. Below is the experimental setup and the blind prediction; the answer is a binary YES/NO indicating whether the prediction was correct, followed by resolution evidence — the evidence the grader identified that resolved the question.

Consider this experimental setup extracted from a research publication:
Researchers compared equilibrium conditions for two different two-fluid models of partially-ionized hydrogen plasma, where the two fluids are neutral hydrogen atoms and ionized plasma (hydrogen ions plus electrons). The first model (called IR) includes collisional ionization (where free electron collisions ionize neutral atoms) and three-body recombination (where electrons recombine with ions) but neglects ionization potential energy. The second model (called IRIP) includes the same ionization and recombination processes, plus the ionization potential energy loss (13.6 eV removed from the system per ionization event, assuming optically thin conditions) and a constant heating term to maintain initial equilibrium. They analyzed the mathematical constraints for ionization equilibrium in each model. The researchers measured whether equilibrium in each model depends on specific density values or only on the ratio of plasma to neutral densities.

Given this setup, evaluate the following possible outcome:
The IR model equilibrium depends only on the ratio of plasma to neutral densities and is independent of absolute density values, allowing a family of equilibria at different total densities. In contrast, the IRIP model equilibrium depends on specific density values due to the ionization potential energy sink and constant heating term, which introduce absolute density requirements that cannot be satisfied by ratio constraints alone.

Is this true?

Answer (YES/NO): YES